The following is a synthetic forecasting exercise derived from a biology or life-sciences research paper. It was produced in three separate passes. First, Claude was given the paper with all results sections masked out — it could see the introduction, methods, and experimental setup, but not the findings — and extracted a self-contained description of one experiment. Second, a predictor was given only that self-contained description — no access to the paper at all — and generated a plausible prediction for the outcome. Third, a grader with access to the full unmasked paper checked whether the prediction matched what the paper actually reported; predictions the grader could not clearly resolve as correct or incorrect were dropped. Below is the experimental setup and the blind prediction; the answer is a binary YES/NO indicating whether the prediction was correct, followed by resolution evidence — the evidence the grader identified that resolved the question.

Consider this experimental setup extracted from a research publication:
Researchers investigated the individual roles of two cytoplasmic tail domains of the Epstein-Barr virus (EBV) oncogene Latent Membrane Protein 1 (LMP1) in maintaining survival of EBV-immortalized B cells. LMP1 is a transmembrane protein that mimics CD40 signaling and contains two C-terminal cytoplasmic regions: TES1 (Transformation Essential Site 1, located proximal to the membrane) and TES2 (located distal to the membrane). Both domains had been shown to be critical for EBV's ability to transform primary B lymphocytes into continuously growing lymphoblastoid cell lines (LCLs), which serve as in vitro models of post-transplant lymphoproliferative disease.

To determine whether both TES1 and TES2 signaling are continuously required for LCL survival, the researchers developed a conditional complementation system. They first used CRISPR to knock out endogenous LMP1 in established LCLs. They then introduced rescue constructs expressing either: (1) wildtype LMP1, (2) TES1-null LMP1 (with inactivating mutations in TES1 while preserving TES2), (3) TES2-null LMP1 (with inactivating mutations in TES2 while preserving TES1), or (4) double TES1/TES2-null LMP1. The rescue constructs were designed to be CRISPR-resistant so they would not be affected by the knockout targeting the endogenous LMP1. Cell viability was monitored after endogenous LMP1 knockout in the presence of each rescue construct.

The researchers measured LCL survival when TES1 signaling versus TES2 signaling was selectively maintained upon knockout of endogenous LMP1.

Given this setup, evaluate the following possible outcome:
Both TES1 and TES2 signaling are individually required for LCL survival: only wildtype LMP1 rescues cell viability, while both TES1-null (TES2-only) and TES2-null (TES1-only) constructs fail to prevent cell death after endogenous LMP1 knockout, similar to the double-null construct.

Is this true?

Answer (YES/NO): NO